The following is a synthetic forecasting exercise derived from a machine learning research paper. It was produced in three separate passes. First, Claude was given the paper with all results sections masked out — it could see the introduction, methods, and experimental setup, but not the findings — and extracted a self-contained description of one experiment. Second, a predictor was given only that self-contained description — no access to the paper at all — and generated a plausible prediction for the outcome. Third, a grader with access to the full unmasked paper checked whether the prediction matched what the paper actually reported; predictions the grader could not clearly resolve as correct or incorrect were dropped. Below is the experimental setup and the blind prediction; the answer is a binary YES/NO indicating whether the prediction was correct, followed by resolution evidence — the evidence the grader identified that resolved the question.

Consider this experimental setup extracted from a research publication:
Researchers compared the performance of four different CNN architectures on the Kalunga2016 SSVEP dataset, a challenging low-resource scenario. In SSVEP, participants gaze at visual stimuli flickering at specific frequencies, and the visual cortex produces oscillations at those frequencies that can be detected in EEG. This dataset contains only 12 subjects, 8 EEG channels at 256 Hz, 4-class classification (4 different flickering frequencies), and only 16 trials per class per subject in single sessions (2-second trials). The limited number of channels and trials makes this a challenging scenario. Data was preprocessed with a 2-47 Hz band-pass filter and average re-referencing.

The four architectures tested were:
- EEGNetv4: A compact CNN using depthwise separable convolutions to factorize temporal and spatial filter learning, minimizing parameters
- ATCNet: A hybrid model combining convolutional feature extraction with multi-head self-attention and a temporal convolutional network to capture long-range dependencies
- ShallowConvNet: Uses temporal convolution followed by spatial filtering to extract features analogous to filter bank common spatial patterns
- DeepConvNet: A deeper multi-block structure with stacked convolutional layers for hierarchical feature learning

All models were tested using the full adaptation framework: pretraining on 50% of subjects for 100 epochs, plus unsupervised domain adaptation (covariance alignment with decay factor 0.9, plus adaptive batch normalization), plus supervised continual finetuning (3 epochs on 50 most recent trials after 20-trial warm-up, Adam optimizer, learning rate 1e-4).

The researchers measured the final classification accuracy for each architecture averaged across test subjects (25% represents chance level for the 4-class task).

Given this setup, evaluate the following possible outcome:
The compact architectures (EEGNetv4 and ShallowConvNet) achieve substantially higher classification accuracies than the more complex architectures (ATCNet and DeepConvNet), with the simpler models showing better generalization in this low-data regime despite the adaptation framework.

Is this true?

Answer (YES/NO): NO